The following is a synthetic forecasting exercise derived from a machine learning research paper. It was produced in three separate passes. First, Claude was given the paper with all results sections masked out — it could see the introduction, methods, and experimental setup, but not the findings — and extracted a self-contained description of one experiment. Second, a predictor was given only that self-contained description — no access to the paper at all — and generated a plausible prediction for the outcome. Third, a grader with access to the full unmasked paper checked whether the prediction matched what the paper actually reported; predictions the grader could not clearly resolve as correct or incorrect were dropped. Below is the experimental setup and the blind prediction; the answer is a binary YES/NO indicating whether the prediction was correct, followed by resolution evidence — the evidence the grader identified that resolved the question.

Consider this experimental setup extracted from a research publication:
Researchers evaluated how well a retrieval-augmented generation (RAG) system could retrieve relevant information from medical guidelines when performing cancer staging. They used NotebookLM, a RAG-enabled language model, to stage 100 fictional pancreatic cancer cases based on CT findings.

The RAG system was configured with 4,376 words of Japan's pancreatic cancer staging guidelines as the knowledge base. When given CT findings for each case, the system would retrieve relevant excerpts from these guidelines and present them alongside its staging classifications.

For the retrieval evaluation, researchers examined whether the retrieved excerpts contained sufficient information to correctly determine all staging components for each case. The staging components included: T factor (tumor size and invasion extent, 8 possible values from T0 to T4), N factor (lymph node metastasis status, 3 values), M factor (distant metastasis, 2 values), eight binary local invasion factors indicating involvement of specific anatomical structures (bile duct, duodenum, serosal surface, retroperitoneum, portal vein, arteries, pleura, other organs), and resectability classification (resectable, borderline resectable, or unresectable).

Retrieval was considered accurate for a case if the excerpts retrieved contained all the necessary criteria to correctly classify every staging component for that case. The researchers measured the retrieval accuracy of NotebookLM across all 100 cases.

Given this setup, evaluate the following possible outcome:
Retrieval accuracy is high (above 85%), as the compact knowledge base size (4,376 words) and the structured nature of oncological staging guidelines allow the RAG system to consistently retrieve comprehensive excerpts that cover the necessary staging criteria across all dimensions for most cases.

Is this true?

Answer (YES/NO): YES